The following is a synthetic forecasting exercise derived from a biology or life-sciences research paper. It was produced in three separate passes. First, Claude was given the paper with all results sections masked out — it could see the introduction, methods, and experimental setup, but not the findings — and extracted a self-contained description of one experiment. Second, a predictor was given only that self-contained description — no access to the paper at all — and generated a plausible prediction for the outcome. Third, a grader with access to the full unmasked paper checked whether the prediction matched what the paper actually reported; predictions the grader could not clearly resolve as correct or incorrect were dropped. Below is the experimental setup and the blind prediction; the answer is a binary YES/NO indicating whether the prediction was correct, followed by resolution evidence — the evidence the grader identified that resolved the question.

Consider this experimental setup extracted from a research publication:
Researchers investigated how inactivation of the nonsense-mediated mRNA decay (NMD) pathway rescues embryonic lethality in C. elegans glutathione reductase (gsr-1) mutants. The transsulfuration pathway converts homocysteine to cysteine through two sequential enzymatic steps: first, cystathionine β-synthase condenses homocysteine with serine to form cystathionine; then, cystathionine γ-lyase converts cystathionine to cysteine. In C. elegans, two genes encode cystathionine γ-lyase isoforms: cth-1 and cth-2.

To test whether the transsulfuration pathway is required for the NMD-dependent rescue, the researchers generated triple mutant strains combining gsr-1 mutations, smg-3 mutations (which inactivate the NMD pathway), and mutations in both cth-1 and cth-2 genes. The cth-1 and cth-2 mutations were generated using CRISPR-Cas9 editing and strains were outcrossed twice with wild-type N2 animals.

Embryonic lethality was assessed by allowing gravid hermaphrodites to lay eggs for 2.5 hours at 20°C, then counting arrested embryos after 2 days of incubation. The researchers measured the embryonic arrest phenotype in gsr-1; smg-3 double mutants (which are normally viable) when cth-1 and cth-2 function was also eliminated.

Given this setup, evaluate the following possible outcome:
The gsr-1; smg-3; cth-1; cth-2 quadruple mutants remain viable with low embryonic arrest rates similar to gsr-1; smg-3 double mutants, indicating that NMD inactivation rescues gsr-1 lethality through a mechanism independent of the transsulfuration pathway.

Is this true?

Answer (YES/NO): NO